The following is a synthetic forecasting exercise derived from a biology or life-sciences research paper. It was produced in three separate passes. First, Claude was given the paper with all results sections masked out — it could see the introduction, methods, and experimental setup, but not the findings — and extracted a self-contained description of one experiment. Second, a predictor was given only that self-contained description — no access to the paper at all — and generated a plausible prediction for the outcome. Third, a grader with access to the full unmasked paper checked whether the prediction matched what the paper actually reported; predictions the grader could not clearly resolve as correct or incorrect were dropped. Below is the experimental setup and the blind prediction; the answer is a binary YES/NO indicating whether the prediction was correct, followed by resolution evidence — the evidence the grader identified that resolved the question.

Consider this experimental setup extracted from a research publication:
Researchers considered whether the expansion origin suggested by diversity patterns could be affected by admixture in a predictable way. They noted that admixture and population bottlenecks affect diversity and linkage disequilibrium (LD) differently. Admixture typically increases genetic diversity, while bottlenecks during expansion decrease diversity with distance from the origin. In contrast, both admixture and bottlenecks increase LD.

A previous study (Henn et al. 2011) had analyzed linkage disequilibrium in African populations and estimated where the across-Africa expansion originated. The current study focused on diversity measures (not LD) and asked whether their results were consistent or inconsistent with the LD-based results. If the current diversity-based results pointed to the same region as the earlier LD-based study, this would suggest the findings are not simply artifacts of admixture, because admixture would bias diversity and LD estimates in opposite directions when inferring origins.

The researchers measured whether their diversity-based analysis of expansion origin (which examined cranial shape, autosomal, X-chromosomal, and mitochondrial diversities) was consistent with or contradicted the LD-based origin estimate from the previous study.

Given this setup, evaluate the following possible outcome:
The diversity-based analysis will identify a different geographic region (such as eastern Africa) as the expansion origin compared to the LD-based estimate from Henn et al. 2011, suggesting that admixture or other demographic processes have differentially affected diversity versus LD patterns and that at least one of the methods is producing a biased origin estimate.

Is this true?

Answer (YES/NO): NO